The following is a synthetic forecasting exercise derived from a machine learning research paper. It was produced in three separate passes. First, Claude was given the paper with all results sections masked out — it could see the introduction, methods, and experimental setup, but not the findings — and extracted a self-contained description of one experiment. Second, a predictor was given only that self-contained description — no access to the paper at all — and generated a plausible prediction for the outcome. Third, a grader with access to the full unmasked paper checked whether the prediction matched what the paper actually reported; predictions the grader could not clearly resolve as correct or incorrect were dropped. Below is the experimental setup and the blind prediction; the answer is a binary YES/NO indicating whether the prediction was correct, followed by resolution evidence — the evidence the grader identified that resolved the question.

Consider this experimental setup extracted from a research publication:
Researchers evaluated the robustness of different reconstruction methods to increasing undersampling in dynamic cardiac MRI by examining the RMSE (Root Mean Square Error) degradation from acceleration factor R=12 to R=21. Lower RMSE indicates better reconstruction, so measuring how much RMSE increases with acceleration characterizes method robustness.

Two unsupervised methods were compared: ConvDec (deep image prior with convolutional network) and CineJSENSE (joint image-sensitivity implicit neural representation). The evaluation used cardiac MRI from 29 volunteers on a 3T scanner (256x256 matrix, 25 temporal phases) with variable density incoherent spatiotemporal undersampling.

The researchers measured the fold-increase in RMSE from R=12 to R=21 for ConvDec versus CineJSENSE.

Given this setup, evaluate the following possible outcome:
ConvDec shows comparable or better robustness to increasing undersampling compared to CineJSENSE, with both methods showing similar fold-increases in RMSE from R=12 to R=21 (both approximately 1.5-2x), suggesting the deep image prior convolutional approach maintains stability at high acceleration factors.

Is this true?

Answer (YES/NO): NO